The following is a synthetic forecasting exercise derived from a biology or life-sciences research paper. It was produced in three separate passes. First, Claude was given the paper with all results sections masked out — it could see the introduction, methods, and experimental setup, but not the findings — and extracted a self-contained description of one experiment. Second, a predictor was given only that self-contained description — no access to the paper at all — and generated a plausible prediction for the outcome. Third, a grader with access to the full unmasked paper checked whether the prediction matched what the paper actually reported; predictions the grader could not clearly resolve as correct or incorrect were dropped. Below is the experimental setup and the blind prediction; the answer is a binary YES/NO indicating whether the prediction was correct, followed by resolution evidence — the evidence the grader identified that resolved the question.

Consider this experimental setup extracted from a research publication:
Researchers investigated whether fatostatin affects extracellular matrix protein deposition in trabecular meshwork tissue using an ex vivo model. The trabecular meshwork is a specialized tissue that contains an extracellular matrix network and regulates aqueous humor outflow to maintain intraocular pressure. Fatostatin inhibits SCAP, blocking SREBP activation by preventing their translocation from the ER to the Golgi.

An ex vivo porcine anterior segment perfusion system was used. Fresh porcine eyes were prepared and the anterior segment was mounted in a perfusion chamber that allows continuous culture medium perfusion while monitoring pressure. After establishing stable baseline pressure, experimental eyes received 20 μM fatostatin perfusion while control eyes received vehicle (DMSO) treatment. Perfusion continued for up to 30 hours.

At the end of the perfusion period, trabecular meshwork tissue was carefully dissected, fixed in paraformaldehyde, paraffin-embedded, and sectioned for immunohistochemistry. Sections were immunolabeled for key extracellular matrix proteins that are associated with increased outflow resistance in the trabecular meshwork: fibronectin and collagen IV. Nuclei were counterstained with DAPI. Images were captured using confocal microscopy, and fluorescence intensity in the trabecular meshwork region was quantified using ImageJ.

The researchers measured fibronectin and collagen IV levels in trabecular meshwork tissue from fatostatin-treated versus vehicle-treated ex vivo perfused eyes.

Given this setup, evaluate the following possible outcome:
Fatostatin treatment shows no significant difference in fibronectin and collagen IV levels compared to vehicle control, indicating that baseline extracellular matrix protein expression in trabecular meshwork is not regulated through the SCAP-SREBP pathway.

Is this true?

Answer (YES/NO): NO